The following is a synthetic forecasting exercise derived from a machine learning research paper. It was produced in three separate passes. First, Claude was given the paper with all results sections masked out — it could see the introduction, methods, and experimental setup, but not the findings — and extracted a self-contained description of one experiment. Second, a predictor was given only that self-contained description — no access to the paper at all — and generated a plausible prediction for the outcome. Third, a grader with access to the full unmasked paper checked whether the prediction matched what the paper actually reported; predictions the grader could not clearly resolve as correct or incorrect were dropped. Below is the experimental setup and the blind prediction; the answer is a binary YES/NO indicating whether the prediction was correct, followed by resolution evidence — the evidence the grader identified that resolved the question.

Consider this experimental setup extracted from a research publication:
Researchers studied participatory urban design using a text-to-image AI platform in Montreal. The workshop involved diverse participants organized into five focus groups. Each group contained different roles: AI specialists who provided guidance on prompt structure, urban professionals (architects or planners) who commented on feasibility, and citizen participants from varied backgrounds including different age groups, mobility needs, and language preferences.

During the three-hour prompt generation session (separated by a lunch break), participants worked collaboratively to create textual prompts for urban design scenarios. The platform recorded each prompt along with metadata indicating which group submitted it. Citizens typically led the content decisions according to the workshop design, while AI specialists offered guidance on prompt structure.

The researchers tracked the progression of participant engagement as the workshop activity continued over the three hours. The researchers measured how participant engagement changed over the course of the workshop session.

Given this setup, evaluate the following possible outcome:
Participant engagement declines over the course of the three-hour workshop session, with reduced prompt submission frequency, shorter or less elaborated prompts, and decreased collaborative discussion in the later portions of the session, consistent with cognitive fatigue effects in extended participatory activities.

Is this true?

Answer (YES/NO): NO